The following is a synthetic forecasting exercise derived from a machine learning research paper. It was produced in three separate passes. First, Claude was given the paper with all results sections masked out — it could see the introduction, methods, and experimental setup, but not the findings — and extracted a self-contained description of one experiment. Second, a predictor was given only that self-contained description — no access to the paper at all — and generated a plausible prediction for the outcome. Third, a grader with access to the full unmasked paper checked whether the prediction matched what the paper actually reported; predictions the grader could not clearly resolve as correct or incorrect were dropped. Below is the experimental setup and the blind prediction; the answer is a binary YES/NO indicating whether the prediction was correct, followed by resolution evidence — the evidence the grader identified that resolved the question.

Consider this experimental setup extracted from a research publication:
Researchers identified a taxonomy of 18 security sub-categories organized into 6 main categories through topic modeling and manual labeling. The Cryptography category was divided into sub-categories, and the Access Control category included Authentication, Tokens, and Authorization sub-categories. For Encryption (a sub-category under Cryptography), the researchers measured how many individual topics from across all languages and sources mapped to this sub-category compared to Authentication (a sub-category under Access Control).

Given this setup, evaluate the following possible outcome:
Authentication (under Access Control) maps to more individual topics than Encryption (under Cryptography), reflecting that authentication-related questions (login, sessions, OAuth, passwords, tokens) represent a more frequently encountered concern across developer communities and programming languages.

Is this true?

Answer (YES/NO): NO